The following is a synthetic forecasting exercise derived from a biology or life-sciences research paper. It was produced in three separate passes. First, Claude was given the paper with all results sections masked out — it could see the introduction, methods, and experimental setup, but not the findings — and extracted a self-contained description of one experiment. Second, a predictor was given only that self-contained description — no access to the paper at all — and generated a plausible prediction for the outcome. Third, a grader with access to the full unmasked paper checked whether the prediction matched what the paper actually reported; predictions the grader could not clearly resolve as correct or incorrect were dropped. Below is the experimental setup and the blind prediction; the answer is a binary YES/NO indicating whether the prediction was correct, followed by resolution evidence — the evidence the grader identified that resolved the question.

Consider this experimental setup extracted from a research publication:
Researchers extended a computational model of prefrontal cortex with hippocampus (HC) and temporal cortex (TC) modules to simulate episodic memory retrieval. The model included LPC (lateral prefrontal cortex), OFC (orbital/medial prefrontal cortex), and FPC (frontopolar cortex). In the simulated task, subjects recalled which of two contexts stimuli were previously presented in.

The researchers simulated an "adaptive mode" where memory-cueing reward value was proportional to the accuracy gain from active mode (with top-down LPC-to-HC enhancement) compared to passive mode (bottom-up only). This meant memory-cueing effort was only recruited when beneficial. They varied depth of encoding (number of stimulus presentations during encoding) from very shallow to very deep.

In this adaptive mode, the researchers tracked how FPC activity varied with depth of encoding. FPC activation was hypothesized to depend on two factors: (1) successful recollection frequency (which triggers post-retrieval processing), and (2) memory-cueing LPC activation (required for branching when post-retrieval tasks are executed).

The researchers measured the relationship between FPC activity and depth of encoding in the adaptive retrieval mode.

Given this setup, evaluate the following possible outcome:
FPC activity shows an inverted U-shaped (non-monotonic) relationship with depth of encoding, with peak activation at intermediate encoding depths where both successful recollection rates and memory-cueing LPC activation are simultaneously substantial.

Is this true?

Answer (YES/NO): YES